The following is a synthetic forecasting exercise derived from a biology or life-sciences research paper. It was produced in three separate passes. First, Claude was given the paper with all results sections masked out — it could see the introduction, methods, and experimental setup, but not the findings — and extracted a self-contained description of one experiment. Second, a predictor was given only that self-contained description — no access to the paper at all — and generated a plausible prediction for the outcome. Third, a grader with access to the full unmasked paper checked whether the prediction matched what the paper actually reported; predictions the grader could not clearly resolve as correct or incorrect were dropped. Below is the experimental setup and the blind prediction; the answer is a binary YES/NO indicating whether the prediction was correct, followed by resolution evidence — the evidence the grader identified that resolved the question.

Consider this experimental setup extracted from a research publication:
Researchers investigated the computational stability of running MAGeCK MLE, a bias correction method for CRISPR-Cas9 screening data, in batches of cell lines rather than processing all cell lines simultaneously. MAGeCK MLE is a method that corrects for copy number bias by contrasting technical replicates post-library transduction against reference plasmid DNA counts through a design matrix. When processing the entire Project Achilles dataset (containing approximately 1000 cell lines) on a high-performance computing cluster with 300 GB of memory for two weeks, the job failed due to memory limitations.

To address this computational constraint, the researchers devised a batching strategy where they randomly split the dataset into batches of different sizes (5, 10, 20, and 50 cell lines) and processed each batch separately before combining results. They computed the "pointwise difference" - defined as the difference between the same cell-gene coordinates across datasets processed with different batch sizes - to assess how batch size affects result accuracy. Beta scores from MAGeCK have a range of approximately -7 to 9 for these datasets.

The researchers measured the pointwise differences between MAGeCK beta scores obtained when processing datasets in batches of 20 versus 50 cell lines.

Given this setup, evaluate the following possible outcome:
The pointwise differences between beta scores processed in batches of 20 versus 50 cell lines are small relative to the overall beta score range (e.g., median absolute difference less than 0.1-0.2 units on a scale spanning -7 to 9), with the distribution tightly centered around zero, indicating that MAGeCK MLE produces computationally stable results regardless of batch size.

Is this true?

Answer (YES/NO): YES